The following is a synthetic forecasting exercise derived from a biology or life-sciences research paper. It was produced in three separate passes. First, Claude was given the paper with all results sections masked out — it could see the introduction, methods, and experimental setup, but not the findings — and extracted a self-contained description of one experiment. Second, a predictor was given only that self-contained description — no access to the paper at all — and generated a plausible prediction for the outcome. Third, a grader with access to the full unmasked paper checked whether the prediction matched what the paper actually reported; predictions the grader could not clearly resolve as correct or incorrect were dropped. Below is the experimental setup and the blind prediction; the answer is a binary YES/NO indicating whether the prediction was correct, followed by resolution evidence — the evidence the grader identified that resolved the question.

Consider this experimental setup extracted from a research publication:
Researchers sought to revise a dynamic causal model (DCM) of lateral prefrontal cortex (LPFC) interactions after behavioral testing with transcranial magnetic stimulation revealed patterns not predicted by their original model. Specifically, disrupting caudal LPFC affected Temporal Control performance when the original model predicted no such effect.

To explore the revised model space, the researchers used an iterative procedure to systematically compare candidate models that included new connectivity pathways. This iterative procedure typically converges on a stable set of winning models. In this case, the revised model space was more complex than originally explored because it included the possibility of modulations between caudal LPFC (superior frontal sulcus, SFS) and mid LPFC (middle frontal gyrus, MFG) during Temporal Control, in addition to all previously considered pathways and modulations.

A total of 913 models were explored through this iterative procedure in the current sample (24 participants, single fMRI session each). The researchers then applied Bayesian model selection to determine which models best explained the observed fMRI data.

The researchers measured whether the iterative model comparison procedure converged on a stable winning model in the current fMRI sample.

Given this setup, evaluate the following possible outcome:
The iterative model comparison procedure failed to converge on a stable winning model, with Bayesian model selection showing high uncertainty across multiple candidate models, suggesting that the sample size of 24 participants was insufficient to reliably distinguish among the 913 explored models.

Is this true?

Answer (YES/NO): YES